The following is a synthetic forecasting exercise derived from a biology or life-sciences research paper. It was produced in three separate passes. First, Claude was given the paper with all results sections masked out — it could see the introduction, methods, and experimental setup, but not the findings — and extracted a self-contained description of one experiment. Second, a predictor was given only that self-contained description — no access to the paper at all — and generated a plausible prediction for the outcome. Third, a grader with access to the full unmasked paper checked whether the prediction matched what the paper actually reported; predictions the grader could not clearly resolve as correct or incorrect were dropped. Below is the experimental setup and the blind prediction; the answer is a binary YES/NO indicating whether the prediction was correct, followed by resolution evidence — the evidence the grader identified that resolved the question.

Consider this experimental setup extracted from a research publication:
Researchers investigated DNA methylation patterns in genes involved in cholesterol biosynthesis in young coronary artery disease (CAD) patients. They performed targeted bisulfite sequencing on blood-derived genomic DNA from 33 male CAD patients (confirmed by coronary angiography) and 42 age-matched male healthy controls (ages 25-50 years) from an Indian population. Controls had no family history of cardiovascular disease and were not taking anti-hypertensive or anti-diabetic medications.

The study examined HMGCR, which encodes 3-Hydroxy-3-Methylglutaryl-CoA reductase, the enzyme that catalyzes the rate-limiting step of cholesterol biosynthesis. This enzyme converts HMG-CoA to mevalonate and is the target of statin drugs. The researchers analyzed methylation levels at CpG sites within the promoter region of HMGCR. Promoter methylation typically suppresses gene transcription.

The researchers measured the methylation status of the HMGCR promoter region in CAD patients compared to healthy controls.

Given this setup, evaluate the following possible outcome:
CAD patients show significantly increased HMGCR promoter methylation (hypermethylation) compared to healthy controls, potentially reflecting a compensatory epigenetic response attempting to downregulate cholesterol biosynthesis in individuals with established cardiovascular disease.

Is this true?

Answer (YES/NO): YES